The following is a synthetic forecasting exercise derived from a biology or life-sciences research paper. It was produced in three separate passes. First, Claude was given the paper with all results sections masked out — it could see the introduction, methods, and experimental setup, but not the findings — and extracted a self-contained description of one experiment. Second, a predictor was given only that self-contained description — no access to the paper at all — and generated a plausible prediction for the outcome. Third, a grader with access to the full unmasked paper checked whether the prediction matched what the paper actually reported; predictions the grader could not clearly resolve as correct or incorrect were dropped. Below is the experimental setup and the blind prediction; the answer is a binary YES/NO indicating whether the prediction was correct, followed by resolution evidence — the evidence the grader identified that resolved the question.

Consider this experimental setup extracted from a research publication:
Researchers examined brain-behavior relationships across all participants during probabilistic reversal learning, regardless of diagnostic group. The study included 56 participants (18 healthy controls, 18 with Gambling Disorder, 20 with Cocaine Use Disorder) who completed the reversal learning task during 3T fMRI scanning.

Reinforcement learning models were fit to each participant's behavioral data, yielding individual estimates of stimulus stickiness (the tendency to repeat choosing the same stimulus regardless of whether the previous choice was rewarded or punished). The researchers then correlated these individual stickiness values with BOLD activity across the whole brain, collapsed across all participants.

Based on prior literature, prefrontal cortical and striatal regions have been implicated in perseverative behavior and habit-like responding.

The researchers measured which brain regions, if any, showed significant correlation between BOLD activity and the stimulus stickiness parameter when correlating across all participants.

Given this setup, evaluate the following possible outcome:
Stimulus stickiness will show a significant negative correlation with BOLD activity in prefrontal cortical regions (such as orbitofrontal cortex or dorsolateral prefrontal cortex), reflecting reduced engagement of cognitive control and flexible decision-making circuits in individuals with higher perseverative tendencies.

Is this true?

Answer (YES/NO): NO